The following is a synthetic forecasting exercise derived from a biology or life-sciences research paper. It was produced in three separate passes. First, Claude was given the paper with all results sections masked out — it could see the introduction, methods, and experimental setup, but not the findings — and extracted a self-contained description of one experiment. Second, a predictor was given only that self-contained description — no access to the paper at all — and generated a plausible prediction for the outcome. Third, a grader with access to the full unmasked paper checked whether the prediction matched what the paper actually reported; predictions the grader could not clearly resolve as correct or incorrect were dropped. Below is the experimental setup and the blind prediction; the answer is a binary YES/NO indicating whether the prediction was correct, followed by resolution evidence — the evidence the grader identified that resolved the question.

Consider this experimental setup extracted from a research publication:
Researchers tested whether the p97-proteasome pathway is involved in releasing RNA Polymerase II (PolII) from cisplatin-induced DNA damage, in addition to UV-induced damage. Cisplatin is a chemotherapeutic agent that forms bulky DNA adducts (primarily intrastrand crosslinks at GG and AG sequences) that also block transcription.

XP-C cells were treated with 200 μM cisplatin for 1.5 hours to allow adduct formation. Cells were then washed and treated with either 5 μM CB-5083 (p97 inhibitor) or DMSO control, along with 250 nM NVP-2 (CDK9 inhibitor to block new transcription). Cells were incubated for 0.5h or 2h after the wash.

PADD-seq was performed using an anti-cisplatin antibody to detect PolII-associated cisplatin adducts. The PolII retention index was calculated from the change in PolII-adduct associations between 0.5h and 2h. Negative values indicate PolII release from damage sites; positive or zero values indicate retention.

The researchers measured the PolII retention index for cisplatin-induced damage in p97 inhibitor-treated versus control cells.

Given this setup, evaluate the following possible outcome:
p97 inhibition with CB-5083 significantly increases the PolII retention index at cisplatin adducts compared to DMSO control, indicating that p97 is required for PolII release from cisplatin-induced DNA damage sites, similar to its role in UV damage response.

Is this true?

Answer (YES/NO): YES